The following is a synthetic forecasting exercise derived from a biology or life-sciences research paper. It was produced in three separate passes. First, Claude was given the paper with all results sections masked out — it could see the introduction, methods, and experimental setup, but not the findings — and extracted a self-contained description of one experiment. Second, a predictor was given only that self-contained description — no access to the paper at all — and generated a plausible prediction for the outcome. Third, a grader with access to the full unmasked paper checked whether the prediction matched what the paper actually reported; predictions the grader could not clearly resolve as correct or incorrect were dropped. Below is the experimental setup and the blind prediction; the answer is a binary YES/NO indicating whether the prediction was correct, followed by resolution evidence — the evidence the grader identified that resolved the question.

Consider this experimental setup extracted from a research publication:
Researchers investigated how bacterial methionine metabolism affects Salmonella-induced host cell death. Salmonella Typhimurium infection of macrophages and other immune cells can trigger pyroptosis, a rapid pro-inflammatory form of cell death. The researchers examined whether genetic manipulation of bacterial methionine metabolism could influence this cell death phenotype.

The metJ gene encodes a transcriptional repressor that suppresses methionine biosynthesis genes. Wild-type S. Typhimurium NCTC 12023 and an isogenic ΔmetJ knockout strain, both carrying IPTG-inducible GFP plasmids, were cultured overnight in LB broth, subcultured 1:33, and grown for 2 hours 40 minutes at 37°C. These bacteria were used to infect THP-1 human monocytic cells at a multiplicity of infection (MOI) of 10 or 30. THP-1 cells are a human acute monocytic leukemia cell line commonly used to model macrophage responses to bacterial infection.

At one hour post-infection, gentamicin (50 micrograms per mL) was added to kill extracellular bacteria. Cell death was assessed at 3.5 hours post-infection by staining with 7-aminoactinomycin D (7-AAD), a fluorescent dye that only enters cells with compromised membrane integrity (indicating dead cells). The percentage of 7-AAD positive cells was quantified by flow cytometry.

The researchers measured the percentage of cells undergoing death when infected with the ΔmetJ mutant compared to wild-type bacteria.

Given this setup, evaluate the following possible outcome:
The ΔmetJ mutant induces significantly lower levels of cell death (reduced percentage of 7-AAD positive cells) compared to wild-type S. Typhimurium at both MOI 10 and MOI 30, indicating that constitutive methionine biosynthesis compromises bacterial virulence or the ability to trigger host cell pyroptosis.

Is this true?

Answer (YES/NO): YES